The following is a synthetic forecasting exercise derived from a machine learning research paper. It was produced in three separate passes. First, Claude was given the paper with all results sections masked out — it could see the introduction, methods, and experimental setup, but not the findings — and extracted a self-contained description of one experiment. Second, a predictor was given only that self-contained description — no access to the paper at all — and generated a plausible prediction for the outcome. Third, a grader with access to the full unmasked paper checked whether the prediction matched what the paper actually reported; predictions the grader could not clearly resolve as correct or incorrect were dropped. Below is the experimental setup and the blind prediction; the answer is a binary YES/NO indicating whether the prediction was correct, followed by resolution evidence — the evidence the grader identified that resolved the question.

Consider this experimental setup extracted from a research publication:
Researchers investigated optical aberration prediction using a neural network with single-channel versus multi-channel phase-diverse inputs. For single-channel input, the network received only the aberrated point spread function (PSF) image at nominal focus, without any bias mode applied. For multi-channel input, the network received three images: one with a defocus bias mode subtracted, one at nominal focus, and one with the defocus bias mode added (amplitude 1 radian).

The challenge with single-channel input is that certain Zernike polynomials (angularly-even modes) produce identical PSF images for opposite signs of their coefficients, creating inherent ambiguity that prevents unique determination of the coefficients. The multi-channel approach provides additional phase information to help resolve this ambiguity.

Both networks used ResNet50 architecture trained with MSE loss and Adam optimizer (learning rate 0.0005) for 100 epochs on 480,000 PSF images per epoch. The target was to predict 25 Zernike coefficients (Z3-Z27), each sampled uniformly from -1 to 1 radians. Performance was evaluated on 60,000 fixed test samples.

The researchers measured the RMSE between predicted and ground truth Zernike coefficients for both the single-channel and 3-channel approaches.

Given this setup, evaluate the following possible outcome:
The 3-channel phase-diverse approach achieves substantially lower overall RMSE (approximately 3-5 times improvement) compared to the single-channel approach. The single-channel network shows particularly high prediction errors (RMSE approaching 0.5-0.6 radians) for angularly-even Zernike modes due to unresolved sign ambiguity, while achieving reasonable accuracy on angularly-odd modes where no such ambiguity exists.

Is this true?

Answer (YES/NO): NO